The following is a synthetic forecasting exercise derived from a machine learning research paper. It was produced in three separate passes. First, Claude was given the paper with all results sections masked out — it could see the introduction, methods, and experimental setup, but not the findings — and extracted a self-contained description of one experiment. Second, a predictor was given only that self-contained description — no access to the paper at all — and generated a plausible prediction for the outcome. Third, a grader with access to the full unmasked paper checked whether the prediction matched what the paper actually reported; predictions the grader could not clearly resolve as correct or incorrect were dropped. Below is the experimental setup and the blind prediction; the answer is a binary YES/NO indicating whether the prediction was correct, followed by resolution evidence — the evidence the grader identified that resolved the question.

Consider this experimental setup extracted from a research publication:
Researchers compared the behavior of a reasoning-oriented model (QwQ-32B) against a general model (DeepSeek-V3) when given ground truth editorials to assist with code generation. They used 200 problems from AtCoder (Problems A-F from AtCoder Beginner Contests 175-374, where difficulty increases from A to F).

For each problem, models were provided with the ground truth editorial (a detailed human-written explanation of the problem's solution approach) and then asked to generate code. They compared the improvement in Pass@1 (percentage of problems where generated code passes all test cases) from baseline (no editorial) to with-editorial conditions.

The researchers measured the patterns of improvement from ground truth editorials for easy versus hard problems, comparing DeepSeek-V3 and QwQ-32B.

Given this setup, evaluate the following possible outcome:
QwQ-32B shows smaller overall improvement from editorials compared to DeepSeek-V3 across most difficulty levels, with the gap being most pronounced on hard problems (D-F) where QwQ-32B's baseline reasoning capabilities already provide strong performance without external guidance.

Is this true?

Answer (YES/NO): NO